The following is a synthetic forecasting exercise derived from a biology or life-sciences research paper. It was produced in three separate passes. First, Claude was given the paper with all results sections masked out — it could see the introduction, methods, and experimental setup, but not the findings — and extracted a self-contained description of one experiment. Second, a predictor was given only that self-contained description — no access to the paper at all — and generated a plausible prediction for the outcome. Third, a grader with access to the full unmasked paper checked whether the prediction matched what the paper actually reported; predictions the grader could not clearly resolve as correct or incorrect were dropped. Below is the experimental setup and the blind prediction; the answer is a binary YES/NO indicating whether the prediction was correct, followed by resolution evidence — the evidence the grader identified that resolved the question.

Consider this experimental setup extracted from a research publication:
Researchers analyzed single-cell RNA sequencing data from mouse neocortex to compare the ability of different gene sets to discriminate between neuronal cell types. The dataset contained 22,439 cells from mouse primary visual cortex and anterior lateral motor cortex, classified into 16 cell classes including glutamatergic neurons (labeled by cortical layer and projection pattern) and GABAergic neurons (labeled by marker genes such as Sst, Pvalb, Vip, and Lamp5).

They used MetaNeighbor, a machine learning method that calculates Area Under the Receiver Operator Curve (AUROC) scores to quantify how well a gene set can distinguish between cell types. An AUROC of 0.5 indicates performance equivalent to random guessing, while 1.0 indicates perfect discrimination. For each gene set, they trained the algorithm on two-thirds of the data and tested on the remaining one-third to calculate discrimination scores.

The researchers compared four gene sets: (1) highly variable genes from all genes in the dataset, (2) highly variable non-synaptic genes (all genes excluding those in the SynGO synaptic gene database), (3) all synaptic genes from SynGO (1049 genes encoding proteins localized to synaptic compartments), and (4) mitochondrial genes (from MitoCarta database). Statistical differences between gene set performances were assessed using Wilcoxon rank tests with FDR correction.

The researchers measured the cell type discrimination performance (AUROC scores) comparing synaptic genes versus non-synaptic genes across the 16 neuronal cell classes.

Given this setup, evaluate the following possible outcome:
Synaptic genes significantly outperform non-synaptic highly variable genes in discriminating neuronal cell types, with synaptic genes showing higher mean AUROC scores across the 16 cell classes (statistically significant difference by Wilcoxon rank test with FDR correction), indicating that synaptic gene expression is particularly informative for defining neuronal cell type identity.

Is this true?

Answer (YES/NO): NO